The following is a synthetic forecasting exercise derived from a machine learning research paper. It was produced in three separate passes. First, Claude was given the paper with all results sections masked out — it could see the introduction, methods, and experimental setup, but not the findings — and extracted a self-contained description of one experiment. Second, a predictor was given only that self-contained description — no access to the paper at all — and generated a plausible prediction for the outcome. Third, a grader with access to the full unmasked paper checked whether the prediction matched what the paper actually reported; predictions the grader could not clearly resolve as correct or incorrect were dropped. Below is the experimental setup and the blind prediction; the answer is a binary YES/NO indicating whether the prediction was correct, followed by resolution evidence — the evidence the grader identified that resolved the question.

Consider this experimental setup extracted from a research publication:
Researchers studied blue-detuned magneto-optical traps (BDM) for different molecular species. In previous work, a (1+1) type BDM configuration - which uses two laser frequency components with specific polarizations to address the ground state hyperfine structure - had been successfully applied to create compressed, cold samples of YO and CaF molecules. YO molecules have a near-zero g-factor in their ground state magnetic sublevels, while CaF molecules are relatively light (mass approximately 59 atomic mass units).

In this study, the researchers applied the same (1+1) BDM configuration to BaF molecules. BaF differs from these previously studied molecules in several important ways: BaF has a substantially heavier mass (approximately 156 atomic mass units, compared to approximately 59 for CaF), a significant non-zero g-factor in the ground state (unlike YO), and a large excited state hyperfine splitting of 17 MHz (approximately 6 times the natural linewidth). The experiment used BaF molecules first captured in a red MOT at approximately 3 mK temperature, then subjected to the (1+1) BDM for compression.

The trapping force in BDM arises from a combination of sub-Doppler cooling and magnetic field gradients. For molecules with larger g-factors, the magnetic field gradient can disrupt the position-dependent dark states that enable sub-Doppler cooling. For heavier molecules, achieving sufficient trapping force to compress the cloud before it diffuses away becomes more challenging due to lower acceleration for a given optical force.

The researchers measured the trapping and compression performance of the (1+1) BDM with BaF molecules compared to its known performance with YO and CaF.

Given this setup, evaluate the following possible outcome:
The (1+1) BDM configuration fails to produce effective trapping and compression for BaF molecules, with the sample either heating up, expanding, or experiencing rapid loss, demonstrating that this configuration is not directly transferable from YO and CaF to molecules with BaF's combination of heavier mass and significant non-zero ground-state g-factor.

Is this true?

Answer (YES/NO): NO